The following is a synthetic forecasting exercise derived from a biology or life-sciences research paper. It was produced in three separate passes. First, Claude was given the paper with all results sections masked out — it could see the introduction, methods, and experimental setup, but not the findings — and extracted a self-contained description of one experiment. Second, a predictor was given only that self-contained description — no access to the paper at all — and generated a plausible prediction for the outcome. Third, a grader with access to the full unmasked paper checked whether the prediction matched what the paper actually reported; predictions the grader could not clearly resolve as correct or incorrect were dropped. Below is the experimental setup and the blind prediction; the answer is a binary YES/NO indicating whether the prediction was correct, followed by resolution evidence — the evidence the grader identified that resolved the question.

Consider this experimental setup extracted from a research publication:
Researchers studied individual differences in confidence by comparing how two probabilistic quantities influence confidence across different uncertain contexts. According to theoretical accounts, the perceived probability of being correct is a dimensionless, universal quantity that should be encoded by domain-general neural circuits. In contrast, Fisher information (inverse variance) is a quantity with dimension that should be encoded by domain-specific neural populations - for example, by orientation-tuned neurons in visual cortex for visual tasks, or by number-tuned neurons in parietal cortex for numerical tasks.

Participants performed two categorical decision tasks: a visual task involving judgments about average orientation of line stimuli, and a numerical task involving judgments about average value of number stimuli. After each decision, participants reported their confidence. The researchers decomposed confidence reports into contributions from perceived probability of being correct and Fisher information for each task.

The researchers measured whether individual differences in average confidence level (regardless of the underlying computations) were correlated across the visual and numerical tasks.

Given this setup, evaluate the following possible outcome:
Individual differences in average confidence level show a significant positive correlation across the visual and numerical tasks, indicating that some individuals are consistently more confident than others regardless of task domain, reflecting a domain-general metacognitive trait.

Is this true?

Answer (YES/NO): YES